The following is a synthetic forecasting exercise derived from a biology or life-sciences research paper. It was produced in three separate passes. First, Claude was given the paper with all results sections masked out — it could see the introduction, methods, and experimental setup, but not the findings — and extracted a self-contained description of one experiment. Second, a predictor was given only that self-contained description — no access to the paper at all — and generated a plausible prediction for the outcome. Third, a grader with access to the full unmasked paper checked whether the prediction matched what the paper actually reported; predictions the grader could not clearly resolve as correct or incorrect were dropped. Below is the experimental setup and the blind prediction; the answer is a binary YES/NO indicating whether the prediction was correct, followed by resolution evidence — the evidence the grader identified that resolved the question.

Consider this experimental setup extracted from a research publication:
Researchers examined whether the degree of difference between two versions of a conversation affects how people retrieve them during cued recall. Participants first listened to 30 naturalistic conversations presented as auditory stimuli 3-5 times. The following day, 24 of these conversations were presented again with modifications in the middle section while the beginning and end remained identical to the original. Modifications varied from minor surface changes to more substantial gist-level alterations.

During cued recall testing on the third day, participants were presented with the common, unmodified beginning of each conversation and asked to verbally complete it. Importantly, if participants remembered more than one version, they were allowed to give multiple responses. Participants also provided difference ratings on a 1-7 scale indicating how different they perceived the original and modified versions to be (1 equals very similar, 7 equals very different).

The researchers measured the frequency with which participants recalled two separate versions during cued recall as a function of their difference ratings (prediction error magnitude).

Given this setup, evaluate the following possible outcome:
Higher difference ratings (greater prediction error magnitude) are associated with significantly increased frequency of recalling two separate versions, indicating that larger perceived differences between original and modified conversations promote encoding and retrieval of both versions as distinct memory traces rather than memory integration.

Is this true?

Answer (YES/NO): YES